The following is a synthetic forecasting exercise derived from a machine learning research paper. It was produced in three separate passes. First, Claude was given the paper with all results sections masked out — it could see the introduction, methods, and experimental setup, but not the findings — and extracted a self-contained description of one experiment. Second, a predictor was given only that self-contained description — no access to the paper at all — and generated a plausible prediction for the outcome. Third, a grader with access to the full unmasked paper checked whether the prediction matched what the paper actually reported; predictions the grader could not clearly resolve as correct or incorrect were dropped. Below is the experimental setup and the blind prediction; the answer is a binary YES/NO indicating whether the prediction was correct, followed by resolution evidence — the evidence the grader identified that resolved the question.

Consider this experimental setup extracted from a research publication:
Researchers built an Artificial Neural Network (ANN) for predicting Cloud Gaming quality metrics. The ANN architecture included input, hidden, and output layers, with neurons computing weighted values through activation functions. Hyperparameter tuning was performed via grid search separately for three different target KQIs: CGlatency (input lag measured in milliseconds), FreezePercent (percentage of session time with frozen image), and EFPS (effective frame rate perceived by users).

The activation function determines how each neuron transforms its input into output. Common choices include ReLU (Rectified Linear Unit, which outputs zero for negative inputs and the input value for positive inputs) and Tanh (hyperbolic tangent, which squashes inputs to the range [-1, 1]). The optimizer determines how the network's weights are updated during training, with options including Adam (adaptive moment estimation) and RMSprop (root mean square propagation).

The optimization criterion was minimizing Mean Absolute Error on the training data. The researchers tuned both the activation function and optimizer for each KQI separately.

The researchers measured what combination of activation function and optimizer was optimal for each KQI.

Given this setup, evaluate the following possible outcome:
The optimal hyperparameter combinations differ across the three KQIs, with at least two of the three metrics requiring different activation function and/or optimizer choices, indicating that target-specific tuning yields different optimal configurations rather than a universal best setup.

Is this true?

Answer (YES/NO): YES